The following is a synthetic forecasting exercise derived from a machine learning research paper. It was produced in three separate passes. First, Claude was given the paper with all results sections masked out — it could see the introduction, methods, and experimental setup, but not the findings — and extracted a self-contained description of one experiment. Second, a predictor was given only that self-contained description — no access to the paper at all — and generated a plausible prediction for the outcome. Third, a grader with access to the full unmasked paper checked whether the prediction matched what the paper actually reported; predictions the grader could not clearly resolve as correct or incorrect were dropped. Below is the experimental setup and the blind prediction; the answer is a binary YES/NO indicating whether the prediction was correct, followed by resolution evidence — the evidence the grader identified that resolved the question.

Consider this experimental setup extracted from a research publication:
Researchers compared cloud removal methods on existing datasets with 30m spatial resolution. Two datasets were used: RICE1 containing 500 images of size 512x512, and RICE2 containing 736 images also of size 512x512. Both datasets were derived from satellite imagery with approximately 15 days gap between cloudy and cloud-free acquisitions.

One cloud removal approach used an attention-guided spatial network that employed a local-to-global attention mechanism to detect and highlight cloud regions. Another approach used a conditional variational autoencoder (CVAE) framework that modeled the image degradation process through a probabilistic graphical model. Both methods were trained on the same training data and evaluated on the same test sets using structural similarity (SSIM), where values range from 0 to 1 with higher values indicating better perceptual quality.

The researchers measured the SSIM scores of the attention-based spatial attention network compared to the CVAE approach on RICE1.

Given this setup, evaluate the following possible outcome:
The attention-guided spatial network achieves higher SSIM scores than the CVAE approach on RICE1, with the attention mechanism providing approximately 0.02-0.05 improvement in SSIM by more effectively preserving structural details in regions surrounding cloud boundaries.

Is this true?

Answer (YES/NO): NO